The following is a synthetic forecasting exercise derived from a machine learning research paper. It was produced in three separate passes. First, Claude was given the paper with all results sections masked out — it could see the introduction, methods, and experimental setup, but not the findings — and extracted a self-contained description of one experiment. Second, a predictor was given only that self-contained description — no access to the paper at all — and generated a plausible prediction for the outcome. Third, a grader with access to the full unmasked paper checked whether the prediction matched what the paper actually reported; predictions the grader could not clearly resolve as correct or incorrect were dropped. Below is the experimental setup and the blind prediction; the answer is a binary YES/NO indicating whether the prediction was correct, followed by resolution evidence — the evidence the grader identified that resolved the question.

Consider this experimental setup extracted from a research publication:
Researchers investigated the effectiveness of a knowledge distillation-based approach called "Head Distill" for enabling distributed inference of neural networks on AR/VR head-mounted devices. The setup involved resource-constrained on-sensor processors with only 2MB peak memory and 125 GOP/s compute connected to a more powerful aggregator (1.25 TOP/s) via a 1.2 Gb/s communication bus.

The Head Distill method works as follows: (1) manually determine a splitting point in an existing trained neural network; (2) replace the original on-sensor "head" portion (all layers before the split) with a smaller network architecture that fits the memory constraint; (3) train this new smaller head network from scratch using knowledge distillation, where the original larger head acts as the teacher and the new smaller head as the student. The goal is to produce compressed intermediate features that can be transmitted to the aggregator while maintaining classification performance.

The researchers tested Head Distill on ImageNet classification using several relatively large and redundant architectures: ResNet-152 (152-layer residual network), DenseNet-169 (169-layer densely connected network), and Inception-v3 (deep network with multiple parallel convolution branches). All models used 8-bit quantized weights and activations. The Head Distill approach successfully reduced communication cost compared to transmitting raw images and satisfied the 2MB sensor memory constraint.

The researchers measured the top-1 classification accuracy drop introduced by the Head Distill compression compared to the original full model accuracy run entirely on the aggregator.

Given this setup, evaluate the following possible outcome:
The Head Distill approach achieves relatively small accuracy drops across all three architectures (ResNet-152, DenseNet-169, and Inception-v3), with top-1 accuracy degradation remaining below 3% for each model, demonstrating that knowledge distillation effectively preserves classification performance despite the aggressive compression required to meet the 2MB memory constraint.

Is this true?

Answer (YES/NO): NO